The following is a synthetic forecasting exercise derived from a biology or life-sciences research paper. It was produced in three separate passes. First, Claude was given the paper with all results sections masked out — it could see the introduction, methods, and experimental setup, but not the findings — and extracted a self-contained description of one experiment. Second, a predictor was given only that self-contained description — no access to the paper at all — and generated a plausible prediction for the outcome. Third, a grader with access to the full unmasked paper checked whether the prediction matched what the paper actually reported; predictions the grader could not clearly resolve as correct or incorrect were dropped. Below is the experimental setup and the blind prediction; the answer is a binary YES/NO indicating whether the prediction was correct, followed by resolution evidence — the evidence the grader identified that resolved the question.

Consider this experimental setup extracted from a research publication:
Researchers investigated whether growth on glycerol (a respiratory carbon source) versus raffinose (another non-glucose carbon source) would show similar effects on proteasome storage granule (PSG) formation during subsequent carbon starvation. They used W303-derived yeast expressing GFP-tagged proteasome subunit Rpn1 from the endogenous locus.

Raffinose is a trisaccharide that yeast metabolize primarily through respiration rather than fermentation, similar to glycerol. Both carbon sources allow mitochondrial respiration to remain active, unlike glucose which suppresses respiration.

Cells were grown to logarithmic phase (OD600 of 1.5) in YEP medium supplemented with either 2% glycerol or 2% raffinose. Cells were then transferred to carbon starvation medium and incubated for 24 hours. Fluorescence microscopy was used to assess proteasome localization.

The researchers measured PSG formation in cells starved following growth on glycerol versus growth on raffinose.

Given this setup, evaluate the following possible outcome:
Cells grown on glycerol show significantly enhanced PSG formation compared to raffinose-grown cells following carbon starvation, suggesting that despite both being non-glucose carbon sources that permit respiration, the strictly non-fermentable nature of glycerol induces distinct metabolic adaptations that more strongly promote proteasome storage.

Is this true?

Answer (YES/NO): NO